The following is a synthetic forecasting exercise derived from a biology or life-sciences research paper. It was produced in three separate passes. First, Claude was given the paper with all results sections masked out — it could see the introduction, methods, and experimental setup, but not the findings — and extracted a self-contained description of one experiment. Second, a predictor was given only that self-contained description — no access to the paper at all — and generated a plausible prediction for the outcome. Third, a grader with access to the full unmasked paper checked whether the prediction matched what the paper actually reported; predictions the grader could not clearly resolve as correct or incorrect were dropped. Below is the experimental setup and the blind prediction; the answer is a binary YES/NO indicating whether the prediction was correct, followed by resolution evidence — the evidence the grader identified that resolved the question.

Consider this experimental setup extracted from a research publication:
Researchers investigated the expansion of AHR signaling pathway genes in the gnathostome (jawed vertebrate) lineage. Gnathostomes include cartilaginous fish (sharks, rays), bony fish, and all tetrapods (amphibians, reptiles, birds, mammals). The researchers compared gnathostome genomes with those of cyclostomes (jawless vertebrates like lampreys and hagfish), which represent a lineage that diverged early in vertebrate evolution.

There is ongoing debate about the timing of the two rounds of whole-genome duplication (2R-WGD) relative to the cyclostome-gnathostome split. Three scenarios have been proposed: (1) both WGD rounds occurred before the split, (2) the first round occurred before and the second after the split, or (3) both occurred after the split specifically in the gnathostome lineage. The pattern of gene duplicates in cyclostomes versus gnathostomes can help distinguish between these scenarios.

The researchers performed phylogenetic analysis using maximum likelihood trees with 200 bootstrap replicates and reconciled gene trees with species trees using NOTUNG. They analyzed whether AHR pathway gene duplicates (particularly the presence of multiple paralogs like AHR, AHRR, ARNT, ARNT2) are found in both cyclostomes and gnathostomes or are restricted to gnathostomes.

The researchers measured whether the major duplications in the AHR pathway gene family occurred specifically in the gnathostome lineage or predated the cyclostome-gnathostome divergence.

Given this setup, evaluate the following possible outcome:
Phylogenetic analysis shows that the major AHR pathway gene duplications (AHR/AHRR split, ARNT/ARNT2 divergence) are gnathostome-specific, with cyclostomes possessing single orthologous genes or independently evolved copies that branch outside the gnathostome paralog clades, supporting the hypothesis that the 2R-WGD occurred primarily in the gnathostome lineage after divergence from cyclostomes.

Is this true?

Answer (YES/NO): NO